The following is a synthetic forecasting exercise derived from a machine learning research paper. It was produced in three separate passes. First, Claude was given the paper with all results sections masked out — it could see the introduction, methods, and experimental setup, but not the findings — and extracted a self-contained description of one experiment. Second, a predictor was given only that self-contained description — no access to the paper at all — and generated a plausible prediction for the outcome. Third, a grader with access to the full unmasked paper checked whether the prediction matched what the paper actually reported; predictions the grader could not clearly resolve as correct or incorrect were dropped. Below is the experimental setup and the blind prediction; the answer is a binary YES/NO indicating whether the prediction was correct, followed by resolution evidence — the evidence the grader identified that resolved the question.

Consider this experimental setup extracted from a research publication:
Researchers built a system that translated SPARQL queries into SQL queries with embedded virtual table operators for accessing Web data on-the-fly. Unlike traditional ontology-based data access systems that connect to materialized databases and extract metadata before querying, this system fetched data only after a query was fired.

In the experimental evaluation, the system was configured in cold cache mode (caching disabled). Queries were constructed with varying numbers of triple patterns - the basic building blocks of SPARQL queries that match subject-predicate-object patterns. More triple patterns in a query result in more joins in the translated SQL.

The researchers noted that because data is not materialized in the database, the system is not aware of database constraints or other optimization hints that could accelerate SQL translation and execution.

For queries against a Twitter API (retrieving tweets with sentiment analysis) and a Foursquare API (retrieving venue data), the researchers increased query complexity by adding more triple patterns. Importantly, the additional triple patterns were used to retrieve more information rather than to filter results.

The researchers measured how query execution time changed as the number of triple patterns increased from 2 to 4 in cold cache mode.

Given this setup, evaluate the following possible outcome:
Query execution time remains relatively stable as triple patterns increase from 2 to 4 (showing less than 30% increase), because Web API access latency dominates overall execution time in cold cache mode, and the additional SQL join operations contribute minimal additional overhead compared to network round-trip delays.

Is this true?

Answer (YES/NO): NO